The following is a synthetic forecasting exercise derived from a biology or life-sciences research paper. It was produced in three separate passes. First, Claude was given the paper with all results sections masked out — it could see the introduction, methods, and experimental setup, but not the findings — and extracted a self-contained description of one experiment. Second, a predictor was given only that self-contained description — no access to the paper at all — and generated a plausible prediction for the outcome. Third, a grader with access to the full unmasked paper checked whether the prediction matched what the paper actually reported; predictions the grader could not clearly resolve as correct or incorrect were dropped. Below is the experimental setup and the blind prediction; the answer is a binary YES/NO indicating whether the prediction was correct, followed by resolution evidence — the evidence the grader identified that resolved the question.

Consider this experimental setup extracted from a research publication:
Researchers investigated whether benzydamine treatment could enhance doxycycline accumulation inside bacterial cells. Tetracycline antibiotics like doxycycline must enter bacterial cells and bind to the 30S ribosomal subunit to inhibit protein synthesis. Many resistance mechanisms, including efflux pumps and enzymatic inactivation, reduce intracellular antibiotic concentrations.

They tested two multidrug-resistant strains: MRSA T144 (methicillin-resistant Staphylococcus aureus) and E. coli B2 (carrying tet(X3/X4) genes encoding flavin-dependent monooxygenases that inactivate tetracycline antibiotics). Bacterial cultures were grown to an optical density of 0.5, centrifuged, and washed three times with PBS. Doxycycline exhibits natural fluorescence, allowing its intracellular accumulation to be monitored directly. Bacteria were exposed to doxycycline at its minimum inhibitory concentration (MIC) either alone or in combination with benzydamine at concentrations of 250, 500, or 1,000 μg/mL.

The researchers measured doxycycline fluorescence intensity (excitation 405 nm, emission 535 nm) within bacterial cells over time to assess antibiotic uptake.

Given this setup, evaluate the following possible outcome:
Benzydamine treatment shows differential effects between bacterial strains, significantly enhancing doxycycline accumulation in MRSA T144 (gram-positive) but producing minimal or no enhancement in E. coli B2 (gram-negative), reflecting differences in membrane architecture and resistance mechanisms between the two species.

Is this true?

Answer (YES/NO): NO